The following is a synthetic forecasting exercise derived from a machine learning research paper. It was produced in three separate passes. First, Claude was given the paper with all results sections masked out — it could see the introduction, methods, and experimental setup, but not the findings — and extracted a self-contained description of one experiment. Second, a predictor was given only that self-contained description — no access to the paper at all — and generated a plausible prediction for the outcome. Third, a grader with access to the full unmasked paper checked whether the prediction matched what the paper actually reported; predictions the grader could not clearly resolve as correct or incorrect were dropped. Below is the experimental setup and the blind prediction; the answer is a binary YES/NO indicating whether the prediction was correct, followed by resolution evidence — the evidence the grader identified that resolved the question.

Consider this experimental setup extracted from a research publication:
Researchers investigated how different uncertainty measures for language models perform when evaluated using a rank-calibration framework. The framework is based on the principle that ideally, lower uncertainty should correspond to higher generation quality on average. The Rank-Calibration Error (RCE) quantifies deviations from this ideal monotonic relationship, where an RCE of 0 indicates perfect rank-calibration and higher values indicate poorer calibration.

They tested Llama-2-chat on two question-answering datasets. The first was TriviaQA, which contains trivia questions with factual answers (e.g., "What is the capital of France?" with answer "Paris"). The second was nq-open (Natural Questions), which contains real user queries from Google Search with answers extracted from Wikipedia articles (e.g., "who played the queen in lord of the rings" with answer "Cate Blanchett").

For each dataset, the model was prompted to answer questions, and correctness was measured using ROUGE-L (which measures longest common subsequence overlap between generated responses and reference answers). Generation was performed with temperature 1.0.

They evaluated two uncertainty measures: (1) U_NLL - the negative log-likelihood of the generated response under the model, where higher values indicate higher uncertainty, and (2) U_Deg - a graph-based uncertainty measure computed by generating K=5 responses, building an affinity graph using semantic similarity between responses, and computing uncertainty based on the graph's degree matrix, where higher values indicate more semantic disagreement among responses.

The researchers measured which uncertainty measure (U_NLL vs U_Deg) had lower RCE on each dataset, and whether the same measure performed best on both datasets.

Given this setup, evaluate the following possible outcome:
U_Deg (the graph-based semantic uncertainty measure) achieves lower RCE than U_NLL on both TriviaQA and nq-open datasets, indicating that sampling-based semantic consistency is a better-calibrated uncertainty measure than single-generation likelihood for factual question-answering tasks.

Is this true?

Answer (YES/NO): NO